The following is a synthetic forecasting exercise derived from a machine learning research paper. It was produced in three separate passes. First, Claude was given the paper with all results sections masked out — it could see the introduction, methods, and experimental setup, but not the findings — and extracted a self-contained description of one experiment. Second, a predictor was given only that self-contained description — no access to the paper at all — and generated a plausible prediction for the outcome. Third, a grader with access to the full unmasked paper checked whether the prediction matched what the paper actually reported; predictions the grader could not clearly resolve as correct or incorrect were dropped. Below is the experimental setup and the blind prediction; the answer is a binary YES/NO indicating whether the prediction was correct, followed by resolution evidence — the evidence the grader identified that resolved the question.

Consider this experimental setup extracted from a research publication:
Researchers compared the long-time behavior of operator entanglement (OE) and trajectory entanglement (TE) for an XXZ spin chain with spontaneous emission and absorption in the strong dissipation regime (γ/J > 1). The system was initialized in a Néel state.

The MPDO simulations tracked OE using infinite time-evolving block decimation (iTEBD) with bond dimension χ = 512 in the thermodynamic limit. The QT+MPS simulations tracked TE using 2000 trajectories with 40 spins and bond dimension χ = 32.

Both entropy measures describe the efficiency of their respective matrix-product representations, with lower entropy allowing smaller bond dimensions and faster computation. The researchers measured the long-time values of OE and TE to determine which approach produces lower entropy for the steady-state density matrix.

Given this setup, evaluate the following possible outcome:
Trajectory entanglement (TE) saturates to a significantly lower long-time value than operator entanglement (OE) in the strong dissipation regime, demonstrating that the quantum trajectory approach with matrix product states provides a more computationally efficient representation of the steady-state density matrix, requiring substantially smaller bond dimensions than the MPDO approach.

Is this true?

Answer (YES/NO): NO